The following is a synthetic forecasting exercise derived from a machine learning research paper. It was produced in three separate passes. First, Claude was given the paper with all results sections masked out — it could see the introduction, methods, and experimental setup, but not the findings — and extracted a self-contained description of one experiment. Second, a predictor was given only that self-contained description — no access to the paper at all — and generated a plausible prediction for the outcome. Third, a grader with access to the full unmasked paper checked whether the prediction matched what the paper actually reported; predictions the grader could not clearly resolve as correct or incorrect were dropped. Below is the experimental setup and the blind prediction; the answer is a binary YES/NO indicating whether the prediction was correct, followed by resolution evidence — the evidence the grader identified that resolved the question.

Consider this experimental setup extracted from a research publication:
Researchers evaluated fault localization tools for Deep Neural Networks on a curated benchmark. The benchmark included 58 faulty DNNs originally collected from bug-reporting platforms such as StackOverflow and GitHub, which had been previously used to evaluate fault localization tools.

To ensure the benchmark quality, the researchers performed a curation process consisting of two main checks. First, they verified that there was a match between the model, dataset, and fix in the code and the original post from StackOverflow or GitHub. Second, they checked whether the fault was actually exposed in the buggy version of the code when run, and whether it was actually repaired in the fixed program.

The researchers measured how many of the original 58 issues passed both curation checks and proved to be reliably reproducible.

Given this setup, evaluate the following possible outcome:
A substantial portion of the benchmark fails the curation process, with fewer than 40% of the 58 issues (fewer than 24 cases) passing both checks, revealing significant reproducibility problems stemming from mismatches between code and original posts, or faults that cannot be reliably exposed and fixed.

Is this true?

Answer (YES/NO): YES